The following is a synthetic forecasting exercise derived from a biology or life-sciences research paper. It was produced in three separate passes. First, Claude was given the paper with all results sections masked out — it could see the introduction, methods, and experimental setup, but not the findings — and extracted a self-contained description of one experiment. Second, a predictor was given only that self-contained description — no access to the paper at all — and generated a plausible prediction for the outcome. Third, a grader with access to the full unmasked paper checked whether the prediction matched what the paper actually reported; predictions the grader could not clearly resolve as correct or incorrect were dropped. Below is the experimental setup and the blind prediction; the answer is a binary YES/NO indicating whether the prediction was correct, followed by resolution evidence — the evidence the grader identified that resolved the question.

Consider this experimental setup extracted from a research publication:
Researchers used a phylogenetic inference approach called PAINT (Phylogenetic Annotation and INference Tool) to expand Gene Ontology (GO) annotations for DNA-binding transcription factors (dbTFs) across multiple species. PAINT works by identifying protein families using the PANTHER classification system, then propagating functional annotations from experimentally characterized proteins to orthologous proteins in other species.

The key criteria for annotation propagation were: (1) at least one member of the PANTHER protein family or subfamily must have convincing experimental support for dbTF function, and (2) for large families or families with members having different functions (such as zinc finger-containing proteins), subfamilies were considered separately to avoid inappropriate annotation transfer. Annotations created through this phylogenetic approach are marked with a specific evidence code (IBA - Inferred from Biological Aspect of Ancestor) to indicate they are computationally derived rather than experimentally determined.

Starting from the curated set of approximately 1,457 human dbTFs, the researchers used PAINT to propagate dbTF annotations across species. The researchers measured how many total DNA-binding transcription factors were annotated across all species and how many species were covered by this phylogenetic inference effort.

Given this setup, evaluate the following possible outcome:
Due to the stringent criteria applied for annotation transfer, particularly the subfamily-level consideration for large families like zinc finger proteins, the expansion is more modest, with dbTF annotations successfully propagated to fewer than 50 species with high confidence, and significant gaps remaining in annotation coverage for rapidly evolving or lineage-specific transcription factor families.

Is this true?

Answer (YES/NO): NO